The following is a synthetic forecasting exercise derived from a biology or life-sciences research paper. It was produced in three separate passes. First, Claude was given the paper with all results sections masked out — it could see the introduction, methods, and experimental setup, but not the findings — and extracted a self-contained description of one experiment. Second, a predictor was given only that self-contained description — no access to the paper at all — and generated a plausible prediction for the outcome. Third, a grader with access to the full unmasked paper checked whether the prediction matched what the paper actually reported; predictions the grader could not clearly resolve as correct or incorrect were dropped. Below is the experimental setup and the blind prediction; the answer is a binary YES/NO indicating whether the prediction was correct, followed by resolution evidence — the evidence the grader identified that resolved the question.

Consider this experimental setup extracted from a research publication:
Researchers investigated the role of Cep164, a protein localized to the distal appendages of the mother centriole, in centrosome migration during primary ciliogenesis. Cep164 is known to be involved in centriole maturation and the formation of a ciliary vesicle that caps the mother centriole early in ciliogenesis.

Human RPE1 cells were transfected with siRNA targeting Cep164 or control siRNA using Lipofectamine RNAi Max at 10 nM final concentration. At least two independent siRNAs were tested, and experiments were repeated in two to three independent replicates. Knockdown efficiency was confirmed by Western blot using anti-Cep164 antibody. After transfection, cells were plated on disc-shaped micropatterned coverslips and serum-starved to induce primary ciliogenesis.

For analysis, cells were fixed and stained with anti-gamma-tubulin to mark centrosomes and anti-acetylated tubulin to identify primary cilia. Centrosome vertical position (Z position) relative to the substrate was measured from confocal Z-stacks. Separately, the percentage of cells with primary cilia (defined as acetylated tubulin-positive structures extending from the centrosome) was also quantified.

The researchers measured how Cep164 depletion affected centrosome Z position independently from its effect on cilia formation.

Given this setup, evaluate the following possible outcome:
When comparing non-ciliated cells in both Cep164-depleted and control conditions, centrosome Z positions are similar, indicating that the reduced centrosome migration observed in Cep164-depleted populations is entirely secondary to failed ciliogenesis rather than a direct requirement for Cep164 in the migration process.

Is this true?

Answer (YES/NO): NO